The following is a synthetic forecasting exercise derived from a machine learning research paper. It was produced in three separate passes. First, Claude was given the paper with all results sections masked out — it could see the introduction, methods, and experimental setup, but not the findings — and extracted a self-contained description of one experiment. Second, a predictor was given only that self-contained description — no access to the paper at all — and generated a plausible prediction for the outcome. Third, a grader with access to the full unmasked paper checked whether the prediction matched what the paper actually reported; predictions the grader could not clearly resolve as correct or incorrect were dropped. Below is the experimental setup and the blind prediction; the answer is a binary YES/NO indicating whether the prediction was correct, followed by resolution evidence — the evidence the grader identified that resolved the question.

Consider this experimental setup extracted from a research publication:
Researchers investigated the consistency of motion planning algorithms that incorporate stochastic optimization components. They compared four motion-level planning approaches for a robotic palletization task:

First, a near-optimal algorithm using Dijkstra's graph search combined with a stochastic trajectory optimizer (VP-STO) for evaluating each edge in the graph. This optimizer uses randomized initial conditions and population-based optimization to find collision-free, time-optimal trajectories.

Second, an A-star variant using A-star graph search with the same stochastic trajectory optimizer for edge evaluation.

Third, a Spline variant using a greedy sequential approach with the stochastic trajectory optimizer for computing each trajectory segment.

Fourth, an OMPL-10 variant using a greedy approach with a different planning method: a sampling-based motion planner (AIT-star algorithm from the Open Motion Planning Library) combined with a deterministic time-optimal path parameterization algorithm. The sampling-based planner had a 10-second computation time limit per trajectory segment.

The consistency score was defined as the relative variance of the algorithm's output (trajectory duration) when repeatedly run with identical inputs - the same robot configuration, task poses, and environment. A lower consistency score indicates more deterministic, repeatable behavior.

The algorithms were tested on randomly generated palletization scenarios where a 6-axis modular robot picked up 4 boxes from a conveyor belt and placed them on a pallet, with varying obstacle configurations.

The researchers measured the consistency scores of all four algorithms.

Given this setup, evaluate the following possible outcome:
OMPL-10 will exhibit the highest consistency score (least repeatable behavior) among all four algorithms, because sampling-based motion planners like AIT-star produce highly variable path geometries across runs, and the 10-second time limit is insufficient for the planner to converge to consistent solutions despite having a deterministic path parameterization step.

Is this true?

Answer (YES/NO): YES